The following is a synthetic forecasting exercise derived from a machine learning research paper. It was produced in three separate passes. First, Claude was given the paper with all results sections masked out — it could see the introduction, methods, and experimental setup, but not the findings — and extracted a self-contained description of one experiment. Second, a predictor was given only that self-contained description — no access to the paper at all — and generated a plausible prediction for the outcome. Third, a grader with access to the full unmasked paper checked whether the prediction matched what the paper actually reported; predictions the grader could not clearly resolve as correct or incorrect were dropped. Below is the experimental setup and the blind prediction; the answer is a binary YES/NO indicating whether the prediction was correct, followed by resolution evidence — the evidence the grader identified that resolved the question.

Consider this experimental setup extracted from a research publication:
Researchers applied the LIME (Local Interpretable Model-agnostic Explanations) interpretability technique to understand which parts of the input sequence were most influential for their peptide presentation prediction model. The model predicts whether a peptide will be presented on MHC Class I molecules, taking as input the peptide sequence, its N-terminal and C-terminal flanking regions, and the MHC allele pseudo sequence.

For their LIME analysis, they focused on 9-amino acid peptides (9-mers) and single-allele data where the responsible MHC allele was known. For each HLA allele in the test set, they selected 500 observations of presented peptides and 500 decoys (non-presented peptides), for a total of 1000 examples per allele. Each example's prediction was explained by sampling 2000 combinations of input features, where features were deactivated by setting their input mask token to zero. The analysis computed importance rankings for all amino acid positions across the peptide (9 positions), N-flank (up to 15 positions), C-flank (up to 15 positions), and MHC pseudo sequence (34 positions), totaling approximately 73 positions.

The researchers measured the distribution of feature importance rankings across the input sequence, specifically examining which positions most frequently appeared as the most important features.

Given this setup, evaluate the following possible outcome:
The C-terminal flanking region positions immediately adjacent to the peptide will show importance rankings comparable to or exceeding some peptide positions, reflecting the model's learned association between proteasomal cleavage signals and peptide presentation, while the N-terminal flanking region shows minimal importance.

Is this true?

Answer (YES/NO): NO